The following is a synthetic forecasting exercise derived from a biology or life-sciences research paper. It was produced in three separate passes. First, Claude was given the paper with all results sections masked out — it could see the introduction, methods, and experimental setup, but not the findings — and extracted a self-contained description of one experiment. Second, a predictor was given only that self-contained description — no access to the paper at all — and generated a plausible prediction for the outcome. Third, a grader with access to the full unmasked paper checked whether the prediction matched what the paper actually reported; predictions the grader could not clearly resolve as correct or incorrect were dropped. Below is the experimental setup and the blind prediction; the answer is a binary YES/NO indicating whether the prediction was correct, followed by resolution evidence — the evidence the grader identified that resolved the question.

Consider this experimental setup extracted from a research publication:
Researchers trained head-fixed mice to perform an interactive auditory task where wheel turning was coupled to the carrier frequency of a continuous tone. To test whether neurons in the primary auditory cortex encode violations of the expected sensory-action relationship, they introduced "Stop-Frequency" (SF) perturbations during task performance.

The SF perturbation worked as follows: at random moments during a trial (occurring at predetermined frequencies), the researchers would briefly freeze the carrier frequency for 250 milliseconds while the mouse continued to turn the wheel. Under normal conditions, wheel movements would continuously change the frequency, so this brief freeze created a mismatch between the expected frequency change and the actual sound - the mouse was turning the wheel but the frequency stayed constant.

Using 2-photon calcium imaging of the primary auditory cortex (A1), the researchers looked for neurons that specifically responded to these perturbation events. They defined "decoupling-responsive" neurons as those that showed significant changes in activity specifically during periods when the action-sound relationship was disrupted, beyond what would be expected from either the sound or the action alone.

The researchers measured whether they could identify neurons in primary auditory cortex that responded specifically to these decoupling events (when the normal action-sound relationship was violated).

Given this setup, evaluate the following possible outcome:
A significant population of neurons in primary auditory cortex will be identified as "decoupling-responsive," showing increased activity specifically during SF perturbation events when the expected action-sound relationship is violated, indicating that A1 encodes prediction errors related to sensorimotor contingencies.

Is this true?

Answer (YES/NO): YES